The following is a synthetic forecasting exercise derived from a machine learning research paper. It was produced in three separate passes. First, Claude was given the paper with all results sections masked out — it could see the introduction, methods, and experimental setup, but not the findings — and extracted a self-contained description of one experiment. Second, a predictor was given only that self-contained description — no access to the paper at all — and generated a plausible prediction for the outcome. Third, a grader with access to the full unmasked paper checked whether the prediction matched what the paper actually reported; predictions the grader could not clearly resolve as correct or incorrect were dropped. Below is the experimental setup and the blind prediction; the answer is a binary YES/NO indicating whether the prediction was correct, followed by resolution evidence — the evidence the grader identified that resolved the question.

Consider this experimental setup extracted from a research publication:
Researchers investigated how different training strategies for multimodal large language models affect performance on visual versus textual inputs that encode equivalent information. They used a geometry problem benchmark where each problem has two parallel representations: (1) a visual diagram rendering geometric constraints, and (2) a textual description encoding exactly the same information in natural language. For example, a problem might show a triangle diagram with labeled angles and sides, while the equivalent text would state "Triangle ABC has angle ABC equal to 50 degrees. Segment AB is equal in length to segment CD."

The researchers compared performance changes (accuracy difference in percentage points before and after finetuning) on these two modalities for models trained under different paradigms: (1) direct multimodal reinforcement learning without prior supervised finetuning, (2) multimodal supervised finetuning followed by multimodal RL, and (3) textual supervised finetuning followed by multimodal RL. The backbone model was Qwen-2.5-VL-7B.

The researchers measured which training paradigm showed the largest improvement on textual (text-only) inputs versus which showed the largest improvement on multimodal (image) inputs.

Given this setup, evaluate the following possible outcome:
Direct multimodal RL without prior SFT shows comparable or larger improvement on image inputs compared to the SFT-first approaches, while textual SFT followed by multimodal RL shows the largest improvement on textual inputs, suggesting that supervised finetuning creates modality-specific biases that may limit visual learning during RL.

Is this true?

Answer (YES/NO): NO